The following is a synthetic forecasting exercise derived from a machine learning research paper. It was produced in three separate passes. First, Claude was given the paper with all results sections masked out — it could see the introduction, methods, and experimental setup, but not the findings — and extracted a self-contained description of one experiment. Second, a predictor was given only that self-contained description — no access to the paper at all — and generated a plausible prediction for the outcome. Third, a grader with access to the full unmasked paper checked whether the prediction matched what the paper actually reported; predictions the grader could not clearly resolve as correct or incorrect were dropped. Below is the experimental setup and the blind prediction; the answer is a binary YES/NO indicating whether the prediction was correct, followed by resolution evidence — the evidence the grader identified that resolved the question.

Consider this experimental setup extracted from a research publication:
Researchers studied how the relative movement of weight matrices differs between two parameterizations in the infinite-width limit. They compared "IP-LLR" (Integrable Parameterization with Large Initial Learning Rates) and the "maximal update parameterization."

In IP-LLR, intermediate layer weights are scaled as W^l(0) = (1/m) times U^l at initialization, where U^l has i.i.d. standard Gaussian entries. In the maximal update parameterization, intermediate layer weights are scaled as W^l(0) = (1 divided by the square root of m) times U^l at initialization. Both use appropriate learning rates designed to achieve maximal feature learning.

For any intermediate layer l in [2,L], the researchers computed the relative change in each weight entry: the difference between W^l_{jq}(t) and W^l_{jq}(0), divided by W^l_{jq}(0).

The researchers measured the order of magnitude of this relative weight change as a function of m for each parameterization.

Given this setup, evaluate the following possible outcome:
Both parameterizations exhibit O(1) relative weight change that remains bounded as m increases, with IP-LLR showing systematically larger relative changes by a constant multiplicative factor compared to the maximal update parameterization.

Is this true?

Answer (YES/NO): NO